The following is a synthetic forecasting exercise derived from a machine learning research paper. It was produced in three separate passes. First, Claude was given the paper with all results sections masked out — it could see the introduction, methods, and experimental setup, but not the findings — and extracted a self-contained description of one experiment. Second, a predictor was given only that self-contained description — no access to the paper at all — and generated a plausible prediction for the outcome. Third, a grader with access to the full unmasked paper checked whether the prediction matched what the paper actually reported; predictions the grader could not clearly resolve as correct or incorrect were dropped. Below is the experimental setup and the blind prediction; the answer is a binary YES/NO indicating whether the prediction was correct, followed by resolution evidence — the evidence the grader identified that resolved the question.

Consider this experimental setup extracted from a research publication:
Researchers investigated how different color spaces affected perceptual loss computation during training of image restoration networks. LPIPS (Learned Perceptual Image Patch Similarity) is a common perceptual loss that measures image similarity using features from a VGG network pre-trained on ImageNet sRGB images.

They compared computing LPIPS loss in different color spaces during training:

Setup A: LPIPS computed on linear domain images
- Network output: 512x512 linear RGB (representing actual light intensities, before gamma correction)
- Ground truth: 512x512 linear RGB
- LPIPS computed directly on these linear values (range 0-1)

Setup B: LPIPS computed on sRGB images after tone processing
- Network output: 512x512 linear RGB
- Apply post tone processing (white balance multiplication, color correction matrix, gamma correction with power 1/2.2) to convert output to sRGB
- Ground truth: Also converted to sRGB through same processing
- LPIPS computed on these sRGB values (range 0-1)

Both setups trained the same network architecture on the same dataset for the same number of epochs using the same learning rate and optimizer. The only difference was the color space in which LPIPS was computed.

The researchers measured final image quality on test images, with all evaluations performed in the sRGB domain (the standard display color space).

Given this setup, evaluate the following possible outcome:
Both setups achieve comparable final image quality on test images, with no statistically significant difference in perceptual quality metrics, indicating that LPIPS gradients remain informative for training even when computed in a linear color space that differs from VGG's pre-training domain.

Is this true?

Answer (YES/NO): NO